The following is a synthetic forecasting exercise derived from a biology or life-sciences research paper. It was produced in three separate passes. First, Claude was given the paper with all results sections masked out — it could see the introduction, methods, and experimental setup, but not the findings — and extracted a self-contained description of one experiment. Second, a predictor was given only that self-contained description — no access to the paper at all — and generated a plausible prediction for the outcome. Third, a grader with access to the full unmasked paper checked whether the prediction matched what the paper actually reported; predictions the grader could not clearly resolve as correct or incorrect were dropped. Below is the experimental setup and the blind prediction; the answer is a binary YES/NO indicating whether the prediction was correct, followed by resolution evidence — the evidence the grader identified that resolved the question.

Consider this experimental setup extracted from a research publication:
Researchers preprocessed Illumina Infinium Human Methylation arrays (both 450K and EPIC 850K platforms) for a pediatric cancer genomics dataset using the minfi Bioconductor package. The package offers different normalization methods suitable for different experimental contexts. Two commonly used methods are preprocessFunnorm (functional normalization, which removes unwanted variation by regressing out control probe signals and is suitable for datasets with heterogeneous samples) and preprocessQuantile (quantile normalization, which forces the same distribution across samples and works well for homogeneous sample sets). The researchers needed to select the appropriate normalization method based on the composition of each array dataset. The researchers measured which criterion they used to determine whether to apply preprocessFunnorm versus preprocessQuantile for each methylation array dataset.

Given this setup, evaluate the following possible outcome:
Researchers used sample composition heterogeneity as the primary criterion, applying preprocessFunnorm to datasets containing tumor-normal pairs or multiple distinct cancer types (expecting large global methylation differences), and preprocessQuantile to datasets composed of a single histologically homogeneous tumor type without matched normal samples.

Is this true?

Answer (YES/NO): YES